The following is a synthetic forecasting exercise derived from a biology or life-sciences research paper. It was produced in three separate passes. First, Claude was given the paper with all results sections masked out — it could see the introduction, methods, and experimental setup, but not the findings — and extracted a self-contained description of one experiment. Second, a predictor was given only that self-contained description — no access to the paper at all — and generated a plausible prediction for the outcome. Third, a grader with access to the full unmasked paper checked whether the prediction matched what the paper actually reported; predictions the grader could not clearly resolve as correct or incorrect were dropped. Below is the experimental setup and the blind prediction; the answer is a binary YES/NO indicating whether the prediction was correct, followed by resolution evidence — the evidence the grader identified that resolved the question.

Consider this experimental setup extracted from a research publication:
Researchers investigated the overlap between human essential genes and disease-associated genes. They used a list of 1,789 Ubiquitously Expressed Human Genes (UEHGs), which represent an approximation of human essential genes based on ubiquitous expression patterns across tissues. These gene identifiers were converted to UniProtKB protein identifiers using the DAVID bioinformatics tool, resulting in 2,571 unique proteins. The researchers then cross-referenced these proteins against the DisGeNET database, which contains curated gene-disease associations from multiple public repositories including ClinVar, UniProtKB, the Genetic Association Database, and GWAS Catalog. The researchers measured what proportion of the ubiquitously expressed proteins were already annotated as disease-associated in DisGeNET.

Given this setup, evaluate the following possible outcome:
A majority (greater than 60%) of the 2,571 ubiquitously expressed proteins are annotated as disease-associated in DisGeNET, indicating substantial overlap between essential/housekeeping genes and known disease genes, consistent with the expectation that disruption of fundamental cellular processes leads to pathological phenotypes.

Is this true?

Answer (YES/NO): NO